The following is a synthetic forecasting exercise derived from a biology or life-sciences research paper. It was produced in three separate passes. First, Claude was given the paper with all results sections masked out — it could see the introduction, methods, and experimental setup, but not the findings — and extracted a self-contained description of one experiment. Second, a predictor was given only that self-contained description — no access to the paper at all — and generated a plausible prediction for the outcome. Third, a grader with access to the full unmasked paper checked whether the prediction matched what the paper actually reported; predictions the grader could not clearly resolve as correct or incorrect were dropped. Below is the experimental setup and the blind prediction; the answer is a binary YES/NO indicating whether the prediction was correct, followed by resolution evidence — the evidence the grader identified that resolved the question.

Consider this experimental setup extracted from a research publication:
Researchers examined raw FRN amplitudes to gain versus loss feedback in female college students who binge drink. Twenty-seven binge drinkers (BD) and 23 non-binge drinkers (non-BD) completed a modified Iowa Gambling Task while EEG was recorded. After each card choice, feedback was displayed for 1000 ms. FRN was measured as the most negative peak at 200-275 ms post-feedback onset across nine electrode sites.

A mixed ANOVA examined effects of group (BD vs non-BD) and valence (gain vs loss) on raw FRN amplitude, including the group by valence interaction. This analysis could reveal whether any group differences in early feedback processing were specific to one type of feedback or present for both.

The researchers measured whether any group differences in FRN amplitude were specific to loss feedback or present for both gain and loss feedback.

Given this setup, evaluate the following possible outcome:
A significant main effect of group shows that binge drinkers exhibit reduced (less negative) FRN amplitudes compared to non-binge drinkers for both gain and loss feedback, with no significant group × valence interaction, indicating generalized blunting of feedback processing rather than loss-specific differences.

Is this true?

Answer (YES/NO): NO